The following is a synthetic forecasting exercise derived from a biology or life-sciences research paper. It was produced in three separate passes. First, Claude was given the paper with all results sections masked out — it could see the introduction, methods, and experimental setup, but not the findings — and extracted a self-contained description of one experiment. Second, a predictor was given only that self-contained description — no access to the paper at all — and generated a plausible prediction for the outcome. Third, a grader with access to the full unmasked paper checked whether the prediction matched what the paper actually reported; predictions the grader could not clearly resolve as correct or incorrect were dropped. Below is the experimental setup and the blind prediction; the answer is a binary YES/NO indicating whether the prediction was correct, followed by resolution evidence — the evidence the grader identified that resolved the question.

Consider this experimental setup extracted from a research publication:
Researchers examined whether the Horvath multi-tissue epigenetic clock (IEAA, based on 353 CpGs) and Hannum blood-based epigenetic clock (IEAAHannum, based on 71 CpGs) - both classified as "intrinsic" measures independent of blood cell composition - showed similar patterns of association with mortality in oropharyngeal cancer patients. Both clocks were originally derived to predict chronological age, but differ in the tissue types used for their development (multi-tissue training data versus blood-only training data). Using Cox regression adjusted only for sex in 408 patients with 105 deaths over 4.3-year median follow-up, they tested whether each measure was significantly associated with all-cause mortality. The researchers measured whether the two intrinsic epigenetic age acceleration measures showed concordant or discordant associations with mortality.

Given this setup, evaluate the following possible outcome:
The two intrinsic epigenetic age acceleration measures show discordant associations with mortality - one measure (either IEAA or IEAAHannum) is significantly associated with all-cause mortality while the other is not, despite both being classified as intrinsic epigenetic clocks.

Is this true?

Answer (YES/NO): YES